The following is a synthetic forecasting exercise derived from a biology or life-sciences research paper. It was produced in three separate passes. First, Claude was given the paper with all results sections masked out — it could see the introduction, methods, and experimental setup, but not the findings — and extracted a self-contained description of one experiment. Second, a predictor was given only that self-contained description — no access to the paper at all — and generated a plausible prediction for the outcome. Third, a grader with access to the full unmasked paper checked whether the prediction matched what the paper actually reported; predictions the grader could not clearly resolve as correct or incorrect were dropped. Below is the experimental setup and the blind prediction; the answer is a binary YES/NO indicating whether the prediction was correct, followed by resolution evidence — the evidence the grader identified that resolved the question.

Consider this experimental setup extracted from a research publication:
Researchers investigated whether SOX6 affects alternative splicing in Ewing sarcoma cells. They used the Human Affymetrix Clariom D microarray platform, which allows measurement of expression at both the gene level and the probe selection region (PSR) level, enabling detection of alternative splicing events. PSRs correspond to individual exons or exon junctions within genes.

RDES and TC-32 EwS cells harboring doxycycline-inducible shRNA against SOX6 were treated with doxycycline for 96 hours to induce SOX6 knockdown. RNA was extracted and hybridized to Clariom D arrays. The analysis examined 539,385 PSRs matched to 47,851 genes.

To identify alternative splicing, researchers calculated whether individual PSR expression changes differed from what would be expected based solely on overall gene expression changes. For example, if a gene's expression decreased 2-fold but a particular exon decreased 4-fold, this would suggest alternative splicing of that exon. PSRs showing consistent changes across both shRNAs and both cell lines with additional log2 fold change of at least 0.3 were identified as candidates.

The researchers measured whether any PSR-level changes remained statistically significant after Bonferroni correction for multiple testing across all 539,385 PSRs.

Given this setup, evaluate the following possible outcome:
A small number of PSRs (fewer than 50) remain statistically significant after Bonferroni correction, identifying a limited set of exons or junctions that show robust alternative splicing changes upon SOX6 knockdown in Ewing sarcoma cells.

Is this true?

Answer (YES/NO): NO